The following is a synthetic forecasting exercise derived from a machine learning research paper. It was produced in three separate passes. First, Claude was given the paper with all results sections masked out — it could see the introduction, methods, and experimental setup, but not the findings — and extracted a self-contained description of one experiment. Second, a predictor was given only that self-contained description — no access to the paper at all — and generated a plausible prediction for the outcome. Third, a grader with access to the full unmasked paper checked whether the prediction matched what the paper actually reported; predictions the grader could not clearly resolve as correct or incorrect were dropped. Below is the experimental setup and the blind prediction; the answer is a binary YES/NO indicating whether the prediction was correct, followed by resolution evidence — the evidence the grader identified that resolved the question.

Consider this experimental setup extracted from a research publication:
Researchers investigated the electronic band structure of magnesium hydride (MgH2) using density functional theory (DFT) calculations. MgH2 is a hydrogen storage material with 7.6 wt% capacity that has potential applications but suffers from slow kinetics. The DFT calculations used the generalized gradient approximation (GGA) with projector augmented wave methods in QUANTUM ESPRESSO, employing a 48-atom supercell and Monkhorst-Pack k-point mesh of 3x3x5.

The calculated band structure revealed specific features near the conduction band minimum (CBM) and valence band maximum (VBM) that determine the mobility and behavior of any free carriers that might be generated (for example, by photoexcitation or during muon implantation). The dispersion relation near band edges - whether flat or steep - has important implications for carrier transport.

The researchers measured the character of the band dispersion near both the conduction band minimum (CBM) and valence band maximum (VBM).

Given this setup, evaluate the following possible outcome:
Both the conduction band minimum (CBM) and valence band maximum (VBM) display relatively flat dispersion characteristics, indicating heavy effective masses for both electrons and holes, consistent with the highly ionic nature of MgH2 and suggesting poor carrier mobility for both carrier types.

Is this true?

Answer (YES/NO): NO